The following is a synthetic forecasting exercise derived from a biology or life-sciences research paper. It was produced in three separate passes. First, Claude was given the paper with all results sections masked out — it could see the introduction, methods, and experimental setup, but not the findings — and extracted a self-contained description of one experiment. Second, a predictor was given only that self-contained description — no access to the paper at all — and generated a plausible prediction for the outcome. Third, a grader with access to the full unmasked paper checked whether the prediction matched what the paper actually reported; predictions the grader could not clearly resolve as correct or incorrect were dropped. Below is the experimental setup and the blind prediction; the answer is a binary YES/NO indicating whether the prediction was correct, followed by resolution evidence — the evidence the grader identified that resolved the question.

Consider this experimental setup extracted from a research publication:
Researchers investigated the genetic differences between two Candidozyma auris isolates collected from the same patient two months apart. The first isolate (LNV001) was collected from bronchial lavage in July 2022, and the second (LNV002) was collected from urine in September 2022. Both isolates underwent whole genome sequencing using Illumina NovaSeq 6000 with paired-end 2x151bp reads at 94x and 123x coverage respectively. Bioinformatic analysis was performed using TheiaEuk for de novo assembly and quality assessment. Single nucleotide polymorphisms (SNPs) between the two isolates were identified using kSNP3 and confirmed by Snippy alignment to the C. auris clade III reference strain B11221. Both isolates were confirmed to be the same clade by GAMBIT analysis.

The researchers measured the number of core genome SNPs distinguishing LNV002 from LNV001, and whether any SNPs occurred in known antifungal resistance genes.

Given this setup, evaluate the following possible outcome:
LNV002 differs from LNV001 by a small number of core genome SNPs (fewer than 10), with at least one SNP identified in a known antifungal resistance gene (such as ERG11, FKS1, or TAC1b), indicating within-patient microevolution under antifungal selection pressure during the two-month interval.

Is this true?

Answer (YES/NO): YES